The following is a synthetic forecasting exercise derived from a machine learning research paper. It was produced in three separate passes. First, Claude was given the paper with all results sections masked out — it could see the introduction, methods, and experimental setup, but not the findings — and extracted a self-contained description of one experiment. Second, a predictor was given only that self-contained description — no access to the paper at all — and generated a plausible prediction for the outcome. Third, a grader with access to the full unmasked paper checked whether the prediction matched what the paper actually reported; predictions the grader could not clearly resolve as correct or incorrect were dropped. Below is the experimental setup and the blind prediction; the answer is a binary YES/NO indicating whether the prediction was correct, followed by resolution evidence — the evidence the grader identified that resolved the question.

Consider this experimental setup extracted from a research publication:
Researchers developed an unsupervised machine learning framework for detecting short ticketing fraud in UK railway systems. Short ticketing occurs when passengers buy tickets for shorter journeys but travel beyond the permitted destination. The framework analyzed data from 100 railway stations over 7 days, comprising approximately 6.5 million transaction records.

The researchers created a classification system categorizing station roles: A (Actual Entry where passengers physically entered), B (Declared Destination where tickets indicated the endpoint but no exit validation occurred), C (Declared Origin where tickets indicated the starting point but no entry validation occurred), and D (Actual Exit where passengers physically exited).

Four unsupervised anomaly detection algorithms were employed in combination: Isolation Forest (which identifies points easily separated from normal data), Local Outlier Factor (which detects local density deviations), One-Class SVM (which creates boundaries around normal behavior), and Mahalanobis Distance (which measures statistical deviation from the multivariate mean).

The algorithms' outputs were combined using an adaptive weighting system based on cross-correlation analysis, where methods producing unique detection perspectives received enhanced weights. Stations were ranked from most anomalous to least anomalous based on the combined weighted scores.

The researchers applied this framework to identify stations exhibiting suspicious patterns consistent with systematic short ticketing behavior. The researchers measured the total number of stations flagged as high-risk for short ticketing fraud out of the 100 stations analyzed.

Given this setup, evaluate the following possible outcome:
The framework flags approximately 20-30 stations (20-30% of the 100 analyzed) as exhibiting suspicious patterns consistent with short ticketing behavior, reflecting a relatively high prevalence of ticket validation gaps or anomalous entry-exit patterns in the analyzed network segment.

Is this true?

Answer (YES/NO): YES